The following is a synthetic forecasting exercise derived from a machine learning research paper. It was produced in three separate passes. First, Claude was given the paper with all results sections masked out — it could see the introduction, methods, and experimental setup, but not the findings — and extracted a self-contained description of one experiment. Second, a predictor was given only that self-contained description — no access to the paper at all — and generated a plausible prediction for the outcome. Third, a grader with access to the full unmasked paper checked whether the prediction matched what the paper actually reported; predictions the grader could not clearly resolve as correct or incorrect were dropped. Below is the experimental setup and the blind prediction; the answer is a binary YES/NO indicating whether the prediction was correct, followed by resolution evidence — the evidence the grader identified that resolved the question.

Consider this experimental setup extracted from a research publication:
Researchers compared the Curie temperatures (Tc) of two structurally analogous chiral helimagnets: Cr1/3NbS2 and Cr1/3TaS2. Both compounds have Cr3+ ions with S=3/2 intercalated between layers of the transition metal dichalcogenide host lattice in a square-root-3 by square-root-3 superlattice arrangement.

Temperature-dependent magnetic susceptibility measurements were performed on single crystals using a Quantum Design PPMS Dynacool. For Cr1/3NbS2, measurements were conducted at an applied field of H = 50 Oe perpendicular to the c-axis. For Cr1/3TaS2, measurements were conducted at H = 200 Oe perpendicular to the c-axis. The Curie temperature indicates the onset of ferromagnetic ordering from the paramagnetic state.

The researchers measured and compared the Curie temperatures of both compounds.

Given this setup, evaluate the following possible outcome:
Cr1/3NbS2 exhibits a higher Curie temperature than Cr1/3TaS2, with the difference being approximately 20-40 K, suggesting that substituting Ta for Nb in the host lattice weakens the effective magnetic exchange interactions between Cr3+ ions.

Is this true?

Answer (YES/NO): NO